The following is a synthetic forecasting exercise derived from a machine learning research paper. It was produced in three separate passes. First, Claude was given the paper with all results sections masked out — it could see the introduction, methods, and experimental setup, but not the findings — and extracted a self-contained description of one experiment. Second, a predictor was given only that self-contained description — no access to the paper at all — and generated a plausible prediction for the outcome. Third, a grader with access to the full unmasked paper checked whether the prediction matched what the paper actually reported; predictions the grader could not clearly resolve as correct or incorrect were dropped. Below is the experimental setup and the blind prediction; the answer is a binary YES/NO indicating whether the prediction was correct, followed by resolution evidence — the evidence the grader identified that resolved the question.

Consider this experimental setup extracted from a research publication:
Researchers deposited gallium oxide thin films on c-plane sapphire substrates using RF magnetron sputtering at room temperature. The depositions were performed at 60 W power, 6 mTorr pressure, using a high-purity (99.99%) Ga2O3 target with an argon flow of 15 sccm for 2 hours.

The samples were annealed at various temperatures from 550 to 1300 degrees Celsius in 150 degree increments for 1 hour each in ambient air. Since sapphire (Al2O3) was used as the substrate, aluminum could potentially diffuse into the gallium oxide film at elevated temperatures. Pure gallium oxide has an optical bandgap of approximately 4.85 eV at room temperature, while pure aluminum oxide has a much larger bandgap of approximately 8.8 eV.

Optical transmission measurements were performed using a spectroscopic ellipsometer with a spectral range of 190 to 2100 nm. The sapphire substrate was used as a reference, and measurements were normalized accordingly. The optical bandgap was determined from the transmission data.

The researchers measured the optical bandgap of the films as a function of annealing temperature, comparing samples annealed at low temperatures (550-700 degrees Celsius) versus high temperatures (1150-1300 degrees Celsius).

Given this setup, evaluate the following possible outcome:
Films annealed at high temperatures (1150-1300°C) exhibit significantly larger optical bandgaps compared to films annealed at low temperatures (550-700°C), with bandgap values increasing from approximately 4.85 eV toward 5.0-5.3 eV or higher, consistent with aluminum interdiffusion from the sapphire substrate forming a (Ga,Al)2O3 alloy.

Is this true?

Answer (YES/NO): YES